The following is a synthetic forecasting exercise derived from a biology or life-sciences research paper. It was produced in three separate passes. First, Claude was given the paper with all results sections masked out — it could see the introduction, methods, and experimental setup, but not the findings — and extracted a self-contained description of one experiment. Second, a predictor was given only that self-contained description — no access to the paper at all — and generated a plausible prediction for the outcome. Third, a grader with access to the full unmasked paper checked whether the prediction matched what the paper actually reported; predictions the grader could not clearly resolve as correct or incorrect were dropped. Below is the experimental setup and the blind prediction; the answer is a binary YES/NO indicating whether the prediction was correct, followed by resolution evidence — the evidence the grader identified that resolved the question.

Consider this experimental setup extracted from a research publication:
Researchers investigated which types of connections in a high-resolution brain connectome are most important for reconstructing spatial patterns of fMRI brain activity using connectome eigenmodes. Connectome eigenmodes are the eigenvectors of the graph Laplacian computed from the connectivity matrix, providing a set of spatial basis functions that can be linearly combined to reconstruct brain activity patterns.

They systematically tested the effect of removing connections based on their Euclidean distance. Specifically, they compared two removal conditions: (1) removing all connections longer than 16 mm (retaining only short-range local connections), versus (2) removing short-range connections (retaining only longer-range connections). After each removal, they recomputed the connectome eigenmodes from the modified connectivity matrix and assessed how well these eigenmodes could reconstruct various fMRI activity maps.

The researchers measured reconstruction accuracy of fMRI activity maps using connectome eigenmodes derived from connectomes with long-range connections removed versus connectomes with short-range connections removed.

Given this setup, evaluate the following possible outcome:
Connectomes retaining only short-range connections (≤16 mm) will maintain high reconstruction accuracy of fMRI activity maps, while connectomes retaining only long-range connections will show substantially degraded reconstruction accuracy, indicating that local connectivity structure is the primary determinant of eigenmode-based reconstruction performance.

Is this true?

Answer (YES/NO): YES